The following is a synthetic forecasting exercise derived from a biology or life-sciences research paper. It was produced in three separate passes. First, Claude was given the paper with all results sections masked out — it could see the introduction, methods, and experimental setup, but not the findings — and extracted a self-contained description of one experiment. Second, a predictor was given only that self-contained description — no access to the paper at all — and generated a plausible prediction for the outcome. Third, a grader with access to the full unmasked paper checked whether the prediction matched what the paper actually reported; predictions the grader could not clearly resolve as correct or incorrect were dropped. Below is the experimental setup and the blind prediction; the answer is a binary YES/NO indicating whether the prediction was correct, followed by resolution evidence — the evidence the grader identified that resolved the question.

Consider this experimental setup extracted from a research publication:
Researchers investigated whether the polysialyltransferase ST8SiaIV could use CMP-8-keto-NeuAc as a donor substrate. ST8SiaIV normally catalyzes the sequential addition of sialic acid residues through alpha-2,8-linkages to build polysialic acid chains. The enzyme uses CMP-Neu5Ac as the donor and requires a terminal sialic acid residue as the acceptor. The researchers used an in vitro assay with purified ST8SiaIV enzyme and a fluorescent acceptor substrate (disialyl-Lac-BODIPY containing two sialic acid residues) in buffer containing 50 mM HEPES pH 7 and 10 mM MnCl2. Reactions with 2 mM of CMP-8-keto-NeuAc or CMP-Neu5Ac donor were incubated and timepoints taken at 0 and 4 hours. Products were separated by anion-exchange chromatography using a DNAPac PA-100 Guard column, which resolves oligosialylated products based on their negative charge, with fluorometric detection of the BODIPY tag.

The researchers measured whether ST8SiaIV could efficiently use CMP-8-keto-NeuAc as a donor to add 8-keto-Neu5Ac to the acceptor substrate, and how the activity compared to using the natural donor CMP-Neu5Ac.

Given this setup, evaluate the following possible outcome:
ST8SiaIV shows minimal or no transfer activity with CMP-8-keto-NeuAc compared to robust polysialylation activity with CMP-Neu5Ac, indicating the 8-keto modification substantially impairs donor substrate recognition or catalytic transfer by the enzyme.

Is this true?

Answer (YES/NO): YES